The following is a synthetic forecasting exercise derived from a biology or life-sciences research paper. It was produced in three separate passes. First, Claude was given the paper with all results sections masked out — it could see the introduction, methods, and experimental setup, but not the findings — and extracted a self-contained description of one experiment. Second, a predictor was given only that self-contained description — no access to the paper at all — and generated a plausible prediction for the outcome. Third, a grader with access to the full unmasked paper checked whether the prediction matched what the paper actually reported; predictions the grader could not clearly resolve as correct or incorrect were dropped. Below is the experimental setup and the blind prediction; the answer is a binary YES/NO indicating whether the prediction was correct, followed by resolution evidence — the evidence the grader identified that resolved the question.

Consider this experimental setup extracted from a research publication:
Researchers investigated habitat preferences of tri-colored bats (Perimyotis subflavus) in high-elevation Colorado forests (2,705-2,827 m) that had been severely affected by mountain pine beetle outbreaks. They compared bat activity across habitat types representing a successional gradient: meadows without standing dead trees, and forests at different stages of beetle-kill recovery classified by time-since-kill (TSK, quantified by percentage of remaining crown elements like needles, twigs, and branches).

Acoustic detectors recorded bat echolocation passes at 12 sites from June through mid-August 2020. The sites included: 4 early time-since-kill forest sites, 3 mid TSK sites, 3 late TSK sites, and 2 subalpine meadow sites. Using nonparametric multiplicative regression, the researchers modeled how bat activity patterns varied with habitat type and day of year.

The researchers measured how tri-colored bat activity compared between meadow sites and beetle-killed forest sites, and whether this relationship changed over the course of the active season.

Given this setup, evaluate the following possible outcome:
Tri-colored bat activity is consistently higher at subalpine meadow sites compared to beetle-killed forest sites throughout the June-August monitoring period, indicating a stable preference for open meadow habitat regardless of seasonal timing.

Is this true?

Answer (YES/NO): NO